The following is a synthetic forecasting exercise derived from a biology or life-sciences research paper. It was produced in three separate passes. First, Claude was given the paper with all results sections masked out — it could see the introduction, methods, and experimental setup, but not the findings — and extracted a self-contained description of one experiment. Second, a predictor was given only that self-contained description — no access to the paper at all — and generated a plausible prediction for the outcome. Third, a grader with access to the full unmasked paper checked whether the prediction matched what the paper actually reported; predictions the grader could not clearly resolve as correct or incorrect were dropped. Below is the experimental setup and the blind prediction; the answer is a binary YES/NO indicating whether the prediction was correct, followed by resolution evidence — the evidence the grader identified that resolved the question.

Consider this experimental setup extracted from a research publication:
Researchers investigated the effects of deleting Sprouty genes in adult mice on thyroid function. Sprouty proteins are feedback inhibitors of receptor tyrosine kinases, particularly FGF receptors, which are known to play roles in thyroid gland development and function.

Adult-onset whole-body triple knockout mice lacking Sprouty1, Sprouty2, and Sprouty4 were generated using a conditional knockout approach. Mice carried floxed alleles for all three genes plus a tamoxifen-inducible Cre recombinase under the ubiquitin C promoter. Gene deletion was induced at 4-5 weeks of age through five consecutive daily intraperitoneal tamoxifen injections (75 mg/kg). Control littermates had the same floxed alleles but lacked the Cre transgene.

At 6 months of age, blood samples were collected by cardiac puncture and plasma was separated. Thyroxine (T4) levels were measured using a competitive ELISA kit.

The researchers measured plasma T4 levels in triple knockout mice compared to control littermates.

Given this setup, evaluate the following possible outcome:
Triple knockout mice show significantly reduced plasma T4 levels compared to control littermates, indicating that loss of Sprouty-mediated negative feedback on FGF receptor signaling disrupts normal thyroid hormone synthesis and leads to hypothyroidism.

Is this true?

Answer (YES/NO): NO